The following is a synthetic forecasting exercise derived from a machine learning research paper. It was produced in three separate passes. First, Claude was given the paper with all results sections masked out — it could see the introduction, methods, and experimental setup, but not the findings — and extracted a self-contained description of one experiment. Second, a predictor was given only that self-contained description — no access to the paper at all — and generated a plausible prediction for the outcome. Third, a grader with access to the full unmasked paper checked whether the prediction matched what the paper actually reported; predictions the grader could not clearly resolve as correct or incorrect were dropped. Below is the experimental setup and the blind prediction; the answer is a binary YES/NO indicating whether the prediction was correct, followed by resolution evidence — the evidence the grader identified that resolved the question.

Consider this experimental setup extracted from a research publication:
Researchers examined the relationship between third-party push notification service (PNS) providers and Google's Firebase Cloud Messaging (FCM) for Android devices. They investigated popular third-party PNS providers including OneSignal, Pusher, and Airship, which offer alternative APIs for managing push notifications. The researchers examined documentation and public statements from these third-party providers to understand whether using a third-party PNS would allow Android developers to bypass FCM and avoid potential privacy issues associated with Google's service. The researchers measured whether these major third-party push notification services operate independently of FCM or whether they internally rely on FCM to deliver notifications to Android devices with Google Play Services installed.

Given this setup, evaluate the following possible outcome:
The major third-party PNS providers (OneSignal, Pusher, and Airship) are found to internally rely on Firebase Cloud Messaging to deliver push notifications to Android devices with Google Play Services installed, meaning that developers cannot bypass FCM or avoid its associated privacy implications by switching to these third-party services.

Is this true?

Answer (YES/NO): YES